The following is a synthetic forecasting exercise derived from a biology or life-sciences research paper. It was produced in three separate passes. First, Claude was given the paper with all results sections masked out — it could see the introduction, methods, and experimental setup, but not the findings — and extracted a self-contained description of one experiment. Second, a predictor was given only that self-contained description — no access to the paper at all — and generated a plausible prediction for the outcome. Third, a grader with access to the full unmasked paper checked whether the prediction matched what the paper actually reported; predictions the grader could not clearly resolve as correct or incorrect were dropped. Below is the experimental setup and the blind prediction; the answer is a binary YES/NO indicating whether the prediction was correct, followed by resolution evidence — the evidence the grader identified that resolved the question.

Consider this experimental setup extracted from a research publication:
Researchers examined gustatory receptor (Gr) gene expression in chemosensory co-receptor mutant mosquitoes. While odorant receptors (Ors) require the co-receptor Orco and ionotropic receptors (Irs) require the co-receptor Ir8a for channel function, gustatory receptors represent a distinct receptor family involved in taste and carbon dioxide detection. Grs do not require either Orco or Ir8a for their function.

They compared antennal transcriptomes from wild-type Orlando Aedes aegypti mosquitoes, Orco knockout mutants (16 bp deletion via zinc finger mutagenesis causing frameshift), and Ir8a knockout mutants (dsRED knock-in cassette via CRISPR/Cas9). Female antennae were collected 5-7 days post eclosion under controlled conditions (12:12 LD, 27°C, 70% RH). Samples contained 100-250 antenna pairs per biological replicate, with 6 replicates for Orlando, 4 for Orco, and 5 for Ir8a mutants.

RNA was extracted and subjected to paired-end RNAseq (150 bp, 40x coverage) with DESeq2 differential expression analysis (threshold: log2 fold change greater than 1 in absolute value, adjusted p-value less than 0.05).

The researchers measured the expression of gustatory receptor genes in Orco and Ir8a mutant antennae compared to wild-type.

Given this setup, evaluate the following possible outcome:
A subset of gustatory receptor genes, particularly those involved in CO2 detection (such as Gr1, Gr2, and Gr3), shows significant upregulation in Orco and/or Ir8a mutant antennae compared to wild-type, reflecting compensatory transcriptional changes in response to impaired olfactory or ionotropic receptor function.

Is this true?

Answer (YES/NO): NO